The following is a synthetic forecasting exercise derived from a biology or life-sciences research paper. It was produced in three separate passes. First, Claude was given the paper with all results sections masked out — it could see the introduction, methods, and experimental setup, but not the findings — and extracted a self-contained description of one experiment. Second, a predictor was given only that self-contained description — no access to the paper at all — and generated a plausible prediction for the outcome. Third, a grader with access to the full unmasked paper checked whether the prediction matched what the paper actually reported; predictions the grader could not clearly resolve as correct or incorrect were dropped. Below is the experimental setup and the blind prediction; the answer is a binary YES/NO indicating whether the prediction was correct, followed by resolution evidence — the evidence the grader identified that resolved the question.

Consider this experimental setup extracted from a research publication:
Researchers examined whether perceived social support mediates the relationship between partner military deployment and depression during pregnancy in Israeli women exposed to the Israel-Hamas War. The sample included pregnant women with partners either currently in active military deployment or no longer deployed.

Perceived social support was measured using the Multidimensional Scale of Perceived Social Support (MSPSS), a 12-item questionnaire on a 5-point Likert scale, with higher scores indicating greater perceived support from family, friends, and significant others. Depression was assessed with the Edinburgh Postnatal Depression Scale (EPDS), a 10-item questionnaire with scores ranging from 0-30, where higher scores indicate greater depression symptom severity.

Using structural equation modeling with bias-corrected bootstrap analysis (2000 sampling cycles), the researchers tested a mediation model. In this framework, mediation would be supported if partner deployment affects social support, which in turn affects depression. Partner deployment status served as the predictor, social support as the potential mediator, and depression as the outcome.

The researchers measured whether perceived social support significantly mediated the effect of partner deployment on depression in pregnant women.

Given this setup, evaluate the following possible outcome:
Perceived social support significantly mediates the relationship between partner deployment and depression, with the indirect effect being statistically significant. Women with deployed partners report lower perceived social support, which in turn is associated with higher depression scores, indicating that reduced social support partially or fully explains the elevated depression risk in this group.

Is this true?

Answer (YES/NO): YES